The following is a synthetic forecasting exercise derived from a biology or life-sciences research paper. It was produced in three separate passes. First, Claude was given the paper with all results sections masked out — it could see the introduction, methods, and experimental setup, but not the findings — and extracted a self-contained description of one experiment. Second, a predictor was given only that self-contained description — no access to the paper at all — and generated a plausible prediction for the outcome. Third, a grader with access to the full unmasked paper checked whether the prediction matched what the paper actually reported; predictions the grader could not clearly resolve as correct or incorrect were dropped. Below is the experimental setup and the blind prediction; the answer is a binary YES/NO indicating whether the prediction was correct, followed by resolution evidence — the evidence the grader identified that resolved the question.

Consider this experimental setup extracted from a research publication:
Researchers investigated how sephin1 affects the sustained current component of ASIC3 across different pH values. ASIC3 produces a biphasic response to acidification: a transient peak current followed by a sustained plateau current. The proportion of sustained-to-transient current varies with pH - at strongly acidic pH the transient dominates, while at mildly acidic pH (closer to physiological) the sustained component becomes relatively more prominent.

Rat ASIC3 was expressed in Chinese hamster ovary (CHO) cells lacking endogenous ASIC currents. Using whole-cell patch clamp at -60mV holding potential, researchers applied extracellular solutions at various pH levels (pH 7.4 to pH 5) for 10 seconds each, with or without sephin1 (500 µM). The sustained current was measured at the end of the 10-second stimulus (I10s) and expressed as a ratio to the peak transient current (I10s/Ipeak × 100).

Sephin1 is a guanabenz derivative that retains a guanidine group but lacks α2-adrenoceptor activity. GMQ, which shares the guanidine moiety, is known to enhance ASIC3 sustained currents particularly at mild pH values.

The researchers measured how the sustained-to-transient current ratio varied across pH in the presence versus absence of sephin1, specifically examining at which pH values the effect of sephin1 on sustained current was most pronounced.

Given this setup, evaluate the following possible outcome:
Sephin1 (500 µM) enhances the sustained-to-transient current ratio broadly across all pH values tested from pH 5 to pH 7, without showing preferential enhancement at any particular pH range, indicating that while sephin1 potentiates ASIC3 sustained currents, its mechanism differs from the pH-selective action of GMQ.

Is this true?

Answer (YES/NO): NO